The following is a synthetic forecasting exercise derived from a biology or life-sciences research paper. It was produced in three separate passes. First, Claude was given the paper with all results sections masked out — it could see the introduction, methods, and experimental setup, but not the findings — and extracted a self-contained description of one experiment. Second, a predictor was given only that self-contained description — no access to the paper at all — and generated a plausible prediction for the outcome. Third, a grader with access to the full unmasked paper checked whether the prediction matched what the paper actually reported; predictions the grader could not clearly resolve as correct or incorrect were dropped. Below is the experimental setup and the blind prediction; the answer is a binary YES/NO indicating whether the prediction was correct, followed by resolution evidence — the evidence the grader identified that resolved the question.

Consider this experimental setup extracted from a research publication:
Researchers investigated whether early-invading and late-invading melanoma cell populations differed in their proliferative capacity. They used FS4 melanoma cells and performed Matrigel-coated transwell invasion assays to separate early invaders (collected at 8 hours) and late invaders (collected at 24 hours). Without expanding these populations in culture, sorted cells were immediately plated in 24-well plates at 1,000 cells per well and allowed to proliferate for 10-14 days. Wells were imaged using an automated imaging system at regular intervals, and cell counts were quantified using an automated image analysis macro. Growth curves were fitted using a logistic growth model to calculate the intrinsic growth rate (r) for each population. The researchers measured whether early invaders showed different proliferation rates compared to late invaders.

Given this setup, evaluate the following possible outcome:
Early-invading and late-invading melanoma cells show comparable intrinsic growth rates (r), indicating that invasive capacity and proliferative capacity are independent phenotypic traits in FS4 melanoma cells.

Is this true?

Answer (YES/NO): NO